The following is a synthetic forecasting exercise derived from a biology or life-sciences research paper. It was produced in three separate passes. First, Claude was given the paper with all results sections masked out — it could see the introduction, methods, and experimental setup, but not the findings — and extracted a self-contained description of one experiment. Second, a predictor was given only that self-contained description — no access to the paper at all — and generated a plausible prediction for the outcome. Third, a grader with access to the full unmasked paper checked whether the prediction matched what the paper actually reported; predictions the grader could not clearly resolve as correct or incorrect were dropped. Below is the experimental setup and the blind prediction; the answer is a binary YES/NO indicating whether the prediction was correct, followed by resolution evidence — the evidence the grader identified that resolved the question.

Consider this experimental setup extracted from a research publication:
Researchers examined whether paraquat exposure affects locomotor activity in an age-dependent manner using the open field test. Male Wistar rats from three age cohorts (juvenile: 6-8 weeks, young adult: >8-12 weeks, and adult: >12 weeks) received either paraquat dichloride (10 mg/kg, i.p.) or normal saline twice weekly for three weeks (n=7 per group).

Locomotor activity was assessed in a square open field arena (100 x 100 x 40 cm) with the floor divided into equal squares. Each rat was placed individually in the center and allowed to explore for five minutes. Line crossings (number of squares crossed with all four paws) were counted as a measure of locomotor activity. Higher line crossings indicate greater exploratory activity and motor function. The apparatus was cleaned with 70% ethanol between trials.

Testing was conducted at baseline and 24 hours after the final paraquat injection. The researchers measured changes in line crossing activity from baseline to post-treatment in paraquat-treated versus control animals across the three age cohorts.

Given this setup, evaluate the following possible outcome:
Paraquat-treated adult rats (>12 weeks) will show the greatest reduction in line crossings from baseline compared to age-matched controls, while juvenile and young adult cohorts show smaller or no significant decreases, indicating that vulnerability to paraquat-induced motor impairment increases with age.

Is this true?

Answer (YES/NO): YES